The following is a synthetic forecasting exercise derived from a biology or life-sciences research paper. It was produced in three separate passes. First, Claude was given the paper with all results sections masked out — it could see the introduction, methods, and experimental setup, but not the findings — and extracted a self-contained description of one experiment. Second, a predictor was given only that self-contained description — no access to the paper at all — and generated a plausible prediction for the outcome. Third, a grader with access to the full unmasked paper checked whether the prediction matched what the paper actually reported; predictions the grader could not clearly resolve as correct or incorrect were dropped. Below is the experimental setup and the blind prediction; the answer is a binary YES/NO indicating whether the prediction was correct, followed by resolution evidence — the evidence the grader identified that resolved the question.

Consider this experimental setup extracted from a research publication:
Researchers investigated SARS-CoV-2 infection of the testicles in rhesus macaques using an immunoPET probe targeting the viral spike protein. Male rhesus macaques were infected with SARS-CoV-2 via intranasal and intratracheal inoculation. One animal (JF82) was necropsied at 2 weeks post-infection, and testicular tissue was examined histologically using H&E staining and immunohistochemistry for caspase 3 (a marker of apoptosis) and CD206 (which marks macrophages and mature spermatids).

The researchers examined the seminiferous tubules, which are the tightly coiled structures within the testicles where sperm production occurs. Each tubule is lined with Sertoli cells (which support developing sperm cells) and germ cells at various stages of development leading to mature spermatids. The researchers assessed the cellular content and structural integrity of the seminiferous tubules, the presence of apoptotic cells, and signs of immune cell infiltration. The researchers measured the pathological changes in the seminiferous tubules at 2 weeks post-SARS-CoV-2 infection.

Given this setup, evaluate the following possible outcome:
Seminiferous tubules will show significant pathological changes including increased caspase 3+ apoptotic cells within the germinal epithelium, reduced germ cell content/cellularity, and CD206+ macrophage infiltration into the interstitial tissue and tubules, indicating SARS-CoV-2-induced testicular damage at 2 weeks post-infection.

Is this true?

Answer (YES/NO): YES